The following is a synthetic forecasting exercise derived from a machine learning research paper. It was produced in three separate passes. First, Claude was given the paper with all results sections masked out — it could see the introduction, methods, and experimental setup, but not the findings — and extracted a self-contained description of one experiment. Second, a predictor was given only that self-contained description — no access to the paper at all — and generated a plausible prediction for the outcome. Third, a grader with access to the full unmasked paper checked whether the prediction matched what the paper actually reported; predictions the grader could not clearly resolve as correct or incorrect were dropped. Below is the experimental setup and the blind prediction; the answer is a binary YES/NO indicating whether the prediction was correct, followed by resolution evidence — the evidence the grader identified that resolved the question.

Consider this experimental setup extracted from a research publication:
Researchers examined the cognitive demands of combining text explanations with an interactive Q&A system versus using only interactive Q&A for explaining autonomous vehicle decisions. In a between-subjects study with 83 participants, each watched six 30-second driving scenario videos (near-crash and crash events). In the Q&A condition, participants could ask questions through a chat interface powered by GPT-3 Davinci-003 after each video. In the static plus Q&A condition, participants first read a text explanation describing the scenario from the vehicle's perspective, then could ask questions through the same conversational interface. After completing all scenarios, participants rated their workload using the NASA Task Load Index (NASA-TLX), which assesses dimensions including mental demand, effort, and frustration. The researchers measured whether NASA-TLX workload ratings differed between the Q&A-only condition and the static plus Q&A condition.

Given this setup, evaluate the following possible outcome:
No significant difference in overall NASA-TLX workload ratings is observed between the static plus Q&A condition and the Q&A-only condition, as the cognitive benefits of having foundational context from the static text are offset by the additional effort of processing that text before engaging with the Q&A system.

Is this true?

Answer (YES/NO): YES